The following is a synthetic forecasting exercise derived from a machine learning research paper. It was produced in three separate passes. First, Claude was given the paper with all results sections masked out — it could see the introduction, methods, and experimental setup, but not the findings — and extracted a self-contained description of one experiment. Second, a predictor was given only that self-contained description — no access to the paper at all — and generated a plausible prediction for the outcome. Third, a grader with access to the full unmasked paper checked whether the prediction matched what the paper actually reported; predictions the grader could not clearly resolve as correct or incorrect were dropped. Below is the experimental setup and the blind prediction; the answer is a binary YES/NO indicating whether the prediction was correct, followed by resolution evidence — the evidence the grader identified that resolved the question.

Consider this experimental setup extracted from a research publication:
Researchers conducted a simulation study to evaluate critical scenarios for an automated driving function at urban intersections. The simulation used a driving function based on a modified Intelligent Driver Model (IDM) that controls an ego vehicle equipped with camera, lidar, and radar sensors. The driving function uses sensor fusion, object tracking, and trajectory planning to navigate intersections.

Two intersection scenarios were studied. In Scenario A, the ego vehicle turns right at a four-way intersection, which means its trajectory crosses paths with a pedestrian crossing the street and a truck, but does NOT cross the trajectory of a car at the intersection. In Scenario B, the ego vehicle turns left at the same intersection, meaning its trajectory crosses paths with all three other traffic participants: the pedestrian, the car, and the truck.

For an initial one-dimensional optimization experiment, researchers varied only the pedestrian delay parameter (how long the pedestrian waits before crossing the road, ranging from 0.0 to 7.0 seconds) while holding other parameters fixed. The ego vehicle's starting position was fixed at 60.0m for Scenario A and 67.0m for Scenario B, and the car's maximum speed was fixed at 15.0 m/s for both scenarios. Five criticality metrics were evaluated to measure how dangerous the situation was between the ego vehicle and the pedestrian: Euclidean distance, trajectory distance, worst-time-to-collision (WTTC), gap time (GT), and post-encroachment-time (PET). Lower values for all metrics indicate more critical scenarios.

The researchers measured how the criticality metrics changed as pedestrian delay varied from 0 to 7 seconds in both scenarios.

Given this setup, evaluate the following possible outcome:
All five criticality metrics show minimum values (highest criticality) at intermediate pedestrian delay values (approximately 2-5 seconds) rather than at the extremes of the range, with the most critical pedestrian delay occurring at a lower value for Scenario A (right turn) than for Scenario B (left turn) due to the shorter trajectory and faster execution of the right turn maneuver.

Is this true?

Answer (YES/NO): NO